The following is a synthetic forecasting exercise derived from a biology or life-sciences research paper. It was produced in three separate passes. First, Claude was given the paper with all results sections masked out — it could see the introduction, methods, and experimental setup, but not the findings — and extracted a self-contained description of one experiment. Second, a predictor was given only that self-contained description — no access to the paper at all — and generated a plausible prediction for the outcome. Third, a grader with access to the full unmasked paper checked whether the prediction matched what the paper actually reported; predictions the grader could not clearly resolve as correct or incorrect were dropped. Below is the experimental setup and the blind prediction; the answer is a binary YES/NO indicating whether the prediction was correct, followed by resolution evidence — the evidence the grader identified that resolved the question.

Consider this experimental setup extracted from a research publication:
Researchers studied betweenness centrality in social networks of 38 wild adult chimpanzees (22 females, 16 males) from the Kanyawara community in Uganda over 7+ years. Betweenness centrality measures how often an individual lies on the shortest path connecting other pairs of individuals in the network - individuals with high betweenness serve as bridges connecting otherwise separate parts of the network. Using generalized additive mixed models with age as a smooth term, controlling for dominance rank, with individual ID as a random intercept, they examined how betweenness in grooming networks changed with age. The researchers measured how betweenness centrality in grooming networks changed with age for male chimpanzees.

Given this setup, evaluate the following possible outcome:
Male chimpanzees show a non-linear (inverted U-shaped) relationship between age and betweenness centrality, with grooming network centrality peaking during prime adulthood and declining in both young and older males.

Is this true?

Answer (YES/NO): NO